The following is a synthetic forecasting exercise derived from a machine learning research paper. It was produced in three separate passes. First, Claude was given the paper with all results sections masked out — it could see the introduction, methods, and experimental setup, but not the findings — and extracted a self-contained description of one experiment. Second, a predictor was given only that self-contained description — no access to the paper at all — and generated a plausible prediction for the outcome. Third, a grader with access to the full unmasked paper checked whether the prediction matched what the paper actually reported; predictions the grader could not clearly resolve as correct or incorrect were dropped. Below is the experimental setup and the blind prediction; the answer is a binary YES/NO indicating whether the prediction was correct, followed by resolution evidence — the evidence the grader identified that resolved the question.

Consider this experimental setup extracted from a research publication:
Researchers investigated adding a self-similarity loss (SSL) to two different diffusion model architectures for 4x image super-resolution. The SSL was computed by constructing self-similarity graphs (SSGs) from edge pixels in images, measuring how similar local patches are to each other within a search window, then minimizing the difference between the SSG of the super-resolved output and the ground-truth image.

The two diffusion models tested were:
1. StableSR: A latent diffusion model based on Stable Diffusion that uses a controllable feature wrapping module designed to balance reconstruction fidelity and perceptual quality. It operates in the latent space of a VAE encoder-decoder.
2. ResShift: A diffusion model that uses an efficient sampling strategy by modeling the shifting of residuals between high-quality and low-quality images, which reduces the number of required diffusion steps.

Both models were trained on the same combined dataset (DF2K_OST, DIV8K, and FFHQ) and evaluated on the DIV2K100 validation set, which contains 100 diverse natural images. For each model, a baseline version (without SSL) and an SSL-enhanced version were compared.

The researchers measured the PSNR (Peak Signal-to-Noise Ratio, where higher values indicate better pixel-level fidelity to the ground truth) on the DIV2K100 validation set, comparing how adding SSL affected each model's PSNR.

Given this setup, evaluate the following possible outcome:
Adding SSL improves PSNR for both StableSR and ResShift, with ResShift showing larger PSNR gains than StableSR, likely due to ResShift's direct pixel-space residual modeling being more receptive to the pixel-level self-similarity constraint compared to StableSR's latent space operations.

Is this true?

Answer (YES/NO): NO